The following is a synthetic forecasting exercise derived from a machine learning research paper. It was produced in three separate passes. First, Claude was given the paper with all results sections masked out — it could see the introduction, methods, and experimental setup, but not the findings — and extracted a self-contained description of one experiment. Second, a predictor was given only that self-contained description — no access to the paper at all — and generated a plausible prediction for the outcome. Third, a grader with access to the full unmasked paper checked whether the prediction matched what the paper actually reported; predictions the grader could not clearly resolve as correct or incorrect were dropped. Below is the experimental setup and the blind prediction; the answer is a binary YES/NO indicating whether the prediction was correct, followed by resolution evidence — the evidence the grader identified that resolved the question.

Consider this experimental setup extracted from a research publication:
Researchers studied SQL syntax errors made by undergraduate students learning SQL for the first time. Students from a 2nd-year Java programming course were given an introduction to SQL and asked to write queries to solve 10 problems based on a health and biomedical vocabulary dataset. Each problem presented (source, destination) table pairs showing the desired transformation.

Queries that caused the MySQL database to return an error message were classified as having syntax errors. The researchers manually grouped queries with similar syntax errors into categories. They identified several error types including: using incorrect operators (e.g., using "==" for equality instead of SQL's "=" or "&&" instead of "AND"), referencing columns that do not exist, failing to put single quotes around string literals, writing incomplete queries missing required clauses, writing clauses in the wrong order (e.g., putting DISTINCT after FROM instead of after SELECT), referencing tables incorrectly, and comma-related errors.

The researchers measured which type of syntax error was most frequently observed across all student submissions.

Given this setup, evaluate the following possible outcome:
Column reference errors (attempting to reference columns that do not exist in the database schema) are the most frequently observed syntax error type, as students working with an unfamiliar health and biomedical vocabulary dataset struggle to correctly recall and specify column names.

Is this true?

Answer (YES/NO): NO